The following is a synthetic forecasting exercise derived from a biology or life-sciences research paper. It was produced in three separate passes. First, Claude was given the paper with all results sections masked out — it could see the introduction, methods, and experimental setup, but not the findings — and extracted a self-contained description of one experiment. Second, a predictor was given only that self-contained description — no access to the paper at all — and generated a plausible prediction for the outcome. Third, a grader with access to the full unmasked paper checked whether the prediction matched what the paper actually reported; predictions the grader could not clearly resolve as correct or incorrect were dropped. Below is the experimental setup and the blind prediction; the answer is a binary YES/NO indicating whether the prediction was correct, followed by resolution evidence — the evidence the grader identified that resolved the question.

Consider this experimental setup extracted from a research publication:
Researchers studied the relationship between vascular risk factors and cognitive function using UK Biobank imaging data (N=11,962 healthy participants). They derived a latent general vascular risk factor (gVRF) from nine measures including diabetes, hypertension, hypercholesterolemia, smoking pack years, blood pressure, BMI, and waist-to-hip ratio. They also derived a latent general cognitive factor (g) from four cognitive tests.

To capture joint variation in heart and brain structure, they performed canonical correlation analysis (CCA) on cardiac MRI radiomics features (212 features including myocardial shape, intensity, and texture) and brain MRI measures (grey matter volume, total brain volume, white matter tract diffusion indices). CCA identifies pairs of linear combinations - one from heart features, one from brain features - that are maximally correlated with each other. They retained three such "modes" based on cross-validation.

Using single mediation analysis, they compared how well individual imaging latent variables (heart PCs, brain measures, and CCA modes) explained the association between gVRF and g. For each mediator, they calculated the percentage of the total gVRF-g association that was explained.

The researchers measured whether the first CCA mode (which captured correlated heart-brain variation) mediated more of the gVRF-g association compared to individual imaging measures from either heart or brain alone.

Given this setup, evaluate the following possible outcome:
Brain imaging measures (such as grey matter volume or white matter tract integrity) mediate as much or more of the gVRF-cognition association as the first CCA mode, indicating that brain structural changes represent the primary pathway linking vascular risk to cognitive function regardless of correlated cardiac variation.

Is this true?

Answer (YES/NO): NO